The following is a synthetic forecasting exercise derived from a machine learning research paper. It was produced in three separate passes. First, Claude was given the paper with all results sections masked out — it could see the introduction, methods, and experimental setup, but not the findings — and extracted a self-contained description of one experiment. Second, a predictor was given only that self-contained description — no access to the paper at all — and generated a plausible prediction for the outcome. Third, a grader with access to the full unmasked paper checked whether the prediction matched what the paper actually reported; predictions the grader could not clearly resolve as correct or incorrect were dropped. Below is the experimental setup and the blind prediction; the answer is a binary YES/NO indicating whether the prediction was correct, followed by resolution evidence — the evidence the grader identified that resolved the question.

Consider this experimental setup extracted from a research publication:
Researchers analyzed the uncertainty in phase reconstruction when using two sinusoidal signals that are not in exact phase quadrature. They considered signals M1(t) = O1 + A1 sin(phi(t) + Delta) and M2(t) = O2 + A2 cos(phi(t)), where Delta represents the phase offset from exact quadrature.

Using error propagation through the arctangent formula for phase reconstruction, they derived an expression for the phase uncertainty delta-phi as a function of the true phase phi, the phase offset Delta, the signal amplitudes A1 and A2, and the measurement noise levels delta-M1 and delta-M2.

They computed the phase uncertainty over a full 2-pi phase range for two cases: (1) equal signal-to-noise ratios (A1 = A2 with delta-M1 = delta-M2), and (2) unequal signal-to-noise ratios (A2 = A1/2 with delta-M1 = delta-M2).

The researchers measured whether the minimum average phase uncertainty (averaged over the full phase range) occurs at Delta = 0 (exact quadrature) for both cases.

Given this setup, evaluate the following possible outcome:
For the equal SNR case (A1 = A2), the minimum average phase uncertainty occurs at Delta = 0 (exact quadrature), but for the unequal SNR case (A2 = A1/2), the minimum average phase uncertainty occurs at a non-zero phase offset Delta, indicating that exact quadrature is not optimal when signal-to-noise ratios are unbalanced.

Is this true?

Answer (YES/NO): NO